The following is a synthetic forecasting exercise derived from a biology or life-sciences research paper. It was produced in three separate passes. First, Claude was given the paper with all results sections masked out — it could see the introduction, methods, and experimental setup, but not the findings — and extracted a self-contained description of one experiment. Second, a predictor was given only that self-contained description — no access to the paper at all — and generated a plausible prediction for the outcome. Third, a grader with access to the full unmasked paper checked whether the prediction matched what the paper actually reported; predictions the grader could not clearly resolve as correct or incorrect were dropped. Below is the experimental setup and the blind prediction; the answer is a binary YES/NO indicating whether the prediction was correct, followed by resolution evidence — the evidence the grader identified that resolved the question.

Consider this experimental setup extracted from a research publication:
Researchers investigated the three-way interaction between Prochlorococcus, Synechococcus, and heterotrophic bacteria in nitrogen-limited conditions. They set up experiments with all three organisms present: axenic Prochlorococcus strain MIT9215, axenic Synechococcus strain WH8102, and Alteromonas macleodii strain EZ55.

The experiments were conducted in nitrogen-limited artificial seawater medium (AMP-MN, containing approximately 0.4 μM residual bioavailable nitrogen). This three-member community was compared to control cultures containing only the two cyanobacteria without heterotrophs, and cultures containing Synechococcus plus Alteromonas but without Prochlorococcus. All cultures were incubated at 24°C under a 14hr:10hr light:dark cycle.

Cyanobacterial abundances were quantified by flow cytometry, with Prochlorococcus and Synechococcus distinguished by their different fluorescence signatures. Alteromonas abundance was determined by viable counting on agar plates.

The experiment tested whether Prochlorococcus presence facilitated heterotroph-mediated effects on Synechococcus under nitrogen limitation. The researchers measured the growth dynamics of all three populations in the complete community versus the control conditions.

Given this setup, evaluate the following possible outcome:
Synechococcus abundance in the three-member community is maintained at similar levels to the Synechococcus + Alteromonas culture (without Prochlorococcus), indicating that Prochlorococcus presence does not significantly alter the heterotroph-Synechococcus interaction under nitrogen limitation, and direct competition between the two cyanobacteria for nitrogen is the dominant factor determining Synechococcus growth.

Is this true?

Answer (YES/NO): NO